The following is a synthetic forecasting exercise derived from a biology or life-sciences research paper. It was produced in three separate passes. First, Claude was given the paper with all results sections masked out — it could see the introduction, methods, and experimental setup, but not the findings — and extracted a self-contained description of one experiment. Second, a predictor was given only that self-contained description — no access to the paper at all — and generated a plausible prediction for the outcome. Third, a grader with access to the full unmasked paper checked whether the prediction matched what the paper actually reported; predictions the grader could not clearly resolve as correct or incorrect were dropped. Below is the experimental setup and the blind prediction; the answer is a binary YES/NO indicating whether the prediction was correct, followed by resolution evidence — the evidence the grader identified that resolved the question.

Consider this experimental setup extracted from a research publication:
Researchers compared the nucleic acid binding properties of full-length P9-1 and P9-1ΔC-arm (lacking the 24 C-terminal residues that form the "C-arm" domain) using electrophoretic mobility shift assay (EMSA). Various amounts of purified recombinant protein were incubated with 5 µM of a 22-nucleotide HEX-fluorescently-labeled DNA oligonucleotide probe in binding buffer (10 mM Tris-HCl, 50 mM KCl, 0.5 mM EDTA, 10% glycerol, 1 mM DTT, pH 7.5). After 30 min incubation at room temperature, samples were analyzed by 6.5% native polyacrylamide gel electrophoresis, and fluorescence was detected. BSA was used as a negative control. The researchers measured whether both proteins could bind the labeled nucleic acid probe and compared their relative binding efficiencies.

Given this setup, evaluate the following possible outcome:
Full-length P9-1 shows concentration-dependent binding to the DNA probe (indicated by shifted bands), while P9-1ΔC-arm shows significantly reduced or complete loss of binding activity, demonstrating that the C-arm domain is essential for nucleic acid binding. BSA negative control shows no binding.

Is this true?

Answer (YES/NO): NO